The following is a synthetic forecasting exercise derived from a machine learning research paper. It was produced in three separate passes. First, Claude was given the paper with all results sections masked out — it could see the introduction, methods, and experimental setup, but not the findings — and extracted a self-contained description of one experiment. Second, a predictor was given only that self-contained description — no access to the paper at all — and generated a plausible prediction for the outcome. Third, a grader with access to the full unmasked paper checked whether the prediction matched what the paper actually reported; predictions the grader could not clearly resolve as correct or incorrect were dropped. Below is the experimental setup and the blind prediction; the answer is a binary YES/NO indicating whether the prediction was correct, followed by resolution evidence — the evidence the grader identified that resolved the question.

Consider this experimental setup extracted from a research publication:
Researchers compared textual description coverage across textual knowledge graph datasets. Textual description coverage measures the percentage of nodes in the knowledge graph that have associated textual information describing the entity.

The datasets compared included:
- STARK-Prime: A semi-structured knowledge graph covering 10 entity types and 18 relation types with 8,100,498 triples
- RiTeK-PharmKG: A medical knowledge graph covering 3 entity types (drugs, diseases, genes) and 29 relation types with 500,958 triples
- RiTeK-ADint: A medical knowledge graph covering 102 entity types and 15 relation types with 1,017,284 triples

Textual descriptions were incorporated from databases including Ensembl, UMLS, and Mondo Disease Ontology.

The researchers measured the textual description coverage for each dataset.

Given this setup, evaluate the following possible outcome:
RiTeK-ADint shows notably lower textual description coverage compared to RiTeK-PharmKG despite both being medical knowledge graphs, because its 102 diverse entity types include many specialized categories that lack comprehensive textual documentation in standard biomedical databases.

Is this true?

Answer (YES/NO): YES